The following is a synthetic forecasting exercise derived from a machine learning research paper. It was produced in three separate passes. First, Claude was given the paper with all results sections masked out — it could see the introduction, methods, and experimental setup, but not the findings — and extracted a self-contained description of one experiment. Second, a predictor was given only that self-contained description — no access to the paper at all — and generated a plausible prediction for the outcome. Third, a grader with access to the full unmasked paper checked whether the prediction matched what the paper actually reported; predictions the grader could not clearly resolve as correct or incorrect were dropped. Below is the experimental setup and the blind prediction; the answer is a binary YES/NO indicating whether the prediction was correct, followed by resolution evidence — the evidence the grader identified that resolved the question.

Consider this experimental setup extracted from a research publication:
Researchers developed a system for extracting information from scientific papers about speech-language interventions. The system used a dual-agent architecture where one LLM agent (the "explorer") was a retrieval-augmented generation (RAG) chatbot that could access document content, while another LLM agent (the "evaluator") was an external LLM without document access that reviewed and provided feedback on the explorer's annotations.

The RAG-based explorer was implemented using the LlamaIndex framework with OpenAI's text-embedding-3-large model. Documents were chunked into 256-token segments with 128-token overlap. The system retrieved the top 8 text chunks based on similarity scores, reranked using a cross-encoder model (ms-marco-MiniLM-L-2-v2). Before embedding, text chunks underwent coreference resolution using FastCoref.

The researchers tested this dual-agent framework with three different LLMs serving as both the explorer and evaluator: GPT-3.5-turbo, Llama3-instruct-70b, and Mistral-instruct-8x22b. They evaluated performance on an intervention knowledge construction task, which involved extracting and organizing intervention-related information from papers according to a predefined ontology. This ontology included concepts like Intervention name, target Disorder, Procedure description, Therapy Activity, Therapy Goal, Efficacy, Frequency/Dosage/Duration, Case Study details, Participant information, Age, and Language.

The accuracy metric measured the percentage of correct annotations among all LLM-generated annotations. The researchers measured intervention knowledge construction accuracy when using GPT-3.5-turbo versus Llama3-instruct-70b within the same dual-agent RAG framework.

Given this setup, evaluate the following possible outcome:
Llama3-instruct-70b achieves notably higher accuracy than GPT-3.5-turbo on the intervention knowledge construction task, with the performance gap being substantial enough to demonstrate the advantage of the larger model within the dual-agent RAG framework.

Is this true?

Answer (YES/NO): NO